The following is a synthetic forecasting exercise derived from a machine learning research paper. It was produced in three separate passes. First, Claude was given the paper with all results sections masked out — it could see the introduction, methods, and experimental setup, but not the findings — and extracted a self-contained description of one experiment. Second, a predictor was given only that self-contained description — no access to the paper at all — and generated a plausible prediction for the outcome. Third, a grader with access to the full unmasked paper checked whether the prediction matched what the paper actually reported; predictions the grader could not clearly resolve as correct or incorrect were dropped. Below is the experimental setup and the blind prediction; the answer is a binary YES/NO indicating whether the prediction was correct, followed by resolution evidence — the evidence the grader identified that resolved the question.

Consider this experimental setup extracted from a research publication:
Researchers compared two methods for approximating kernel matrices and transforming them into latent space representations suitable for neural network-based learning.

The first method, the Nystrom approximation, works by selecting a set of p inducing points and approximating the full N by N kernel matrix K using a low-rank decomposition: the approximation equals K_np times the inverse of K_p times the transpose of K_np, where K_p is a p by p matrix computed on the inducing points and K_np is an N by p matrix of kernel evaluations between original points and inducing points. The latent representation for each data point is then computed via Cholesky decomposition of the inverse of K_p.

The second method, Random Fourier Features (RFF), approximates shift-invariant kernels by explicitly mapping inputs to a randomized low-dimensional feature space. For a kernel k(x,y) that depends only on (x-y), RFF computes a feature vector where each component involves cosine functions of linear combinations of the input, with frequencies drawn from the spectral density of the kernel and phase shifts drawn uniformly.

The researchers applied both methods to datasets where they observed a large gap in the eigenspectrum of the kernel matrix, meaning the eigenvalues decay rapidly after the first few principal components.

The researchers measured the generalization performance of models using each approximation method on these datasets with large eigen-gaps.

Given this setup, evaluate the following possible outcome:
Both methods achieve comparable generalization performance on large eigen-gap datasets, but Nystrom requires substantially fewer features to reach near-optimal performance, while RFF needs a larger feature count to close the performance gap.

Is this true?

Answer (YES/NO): NO